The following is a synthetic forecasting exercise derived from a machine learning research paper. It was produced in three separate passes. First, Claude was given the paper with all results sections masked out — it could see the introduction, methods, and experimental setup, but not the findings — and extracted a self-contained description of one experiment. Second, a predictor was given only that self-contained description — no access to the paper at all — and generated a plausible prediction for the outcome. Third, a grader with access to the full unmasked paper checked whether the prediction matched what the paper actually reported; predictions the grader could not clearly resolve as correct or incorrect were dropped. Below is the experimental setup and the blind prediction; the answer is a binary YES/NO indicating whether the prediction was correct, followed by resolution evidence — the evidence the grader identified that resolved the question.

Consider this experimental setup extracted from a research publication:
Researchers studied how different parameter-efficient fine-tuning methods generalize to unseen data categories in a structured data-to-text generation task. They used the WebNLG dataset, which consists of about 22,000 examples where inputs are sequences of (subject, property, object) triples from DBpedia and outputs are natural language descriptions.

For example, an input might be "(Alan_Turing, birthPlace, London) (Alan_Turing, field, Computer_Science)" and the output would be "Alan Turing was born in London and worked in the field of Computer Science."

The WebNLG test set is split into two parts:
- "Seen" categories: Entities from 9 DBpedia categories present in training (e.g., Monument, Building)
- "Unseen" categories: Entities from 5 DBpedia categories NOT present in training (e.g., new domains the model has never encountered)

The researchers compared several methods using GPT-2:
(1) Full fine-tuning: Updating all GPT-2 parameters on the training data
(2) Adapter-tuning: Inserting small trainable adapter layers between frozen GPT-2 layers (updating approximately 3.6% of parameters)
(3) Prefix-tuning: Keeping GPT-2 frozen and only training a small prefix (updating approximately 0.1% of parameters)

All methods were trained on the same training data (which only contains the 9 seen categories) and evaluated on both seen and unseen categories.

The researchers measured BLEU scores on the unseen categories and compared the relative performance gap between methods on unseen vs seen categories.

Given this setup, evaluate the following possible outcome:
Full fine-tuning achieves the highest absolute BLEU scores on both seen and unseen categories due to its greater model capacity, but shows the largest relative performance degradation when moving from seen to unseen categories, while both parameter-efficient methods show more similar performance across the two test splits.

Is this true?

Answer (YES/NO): NO